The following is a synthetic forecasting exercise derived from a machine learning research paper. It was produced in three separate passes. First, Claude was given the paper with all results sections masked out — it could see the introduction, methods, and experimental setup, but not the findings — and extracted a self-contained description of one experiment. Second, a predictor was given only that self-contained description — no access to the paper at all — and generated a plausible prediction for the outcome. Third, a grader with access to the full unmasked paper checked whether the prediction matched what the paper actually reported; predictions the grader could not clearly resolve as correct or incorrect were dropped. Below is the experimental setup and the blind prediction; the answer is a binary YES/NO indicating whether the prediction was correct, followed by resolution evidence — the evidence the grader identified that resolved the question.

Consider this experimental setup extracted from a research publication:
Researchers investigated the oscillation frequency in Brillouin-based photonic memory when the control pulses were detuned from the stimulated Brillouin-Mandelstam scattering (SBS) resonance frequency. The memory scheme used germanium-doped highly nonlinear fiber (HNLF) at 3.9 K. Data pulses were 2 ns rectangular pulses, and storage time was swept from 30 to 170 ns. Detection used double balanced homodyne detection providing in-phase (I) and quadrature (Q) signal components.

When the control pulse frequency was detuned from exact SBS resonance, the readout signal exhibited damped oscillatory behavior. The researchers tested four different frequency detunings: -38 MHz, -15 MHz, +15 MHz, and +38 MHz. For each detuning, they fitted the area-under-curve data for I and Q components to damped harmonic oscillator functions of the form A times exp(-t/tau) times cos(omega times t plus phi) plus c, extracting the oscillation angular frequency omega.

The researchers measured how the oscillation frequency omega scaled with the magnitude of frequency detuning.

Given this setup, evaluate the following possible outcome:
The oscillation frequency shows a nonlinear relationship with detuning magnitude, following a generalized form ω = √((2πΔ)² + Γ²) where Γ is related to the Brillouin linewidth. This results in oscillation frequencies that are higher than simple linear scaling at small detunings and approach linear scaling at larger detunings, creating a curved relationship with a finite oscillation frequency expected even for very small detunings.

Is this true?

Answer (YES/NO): NO